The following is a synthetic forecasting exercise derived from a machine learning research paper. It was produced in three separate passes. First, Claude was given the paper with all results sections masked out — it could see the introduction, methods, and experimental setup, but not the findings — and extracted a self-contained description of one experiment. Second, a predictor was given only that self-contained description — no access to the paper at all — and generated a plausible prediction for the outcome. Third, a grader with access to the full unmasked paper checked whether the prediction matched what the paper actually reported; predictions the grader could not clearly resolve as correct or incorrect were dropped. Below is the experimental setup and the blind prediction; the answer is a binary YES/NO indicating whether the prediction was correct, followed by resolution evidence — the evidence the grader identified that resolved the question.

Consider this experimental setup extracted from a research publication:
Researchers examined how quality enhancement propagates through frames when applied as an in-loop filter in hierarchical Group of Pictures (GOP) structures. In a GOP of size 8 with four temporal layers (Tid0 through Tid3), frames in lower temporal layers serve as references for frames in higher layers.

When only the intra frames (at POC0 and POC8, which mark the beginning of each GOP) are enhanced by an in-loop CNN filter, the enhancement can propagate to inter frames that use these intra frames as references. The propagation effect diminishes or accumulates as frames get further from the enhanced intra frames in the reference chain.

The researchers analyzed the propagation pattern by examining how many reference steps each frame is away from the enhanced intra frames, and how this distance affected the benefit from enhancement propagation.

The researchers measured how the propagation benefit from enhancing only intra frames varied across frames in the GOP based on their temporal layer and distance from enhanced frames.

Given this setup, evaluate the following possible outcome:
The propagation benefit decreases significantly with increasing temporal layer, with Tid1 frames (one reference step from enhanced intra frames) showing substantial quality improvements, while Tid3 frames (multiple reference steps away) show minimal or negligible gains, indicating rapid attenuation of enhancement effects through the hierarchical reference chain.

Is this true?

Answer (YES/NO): NO